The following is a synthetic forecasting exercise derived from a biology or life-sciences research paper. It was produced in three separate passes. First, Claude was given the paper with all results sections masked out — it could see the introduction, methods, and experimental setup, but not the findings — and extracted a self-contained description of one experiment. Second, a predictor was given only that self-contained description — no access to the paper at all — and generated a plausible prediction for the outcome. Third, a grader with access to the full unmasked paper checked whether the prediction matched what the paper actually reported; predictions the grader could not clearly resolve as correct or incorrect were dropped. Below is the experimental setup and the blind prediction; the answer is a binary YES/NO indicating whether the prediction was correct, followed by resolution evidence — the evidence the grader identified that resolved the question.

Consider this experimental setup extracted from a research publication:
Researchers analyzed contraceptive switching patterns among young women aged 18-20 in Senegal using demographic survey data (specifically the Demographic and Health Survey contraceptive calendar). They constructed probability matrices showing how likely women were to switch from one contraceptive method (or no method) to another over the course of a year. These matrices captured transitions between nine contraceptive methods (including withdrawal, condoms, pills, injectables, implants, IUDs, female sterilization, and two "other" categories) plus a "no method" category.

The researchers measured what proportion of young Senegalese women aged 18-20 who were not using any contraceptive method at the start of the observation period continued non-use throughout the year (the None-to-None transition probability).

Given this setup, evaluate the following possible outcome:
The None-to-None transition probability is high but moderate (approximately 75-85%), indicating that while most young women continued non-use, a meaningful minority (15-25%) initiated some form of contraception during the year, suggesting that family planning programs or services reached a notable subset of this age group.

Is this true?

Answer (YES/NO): YES